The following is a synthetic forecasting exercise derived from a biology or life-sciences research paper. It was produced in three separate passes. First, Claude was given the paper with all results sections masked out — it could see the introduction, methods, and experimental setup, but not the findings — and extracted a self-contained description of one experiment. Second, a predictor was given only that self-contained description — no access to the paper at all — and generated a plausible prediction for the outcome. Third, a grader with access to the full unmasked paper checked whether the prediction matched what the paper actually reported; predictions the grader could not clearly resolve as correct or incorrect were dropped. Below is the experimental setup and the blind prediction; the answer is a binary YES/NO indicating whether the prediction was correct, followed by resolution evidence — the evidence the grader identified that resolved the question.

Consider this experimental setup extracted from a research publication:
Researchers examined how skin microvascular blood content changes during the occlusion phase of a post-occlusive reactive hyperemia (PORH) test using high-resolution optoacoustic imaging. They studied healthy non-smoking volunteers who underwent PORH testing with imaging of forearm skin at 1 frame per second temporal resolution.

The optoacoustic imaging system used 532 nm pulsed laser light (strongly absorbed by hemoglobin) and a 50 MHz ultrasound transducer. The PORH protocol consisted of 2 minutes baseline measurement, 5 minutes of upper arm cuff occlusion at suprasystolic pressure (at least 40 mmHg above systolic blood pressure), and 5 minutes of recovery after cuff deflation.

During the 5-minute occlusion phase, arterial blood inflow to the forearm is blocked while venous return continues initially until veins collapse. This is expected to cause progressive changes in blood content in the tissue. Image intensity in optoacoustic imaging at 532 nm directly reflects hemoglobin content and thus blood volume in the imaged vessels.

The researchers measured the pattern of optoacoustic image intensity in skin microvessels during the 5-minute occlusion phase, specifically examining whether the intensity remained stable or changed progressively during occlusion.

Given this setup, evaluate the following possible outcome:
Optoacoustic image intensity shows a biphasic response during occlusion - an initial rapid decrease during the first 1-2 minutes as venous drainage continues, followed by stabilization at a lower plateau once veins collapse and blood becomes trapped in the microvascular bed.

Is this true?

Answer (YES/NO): NO